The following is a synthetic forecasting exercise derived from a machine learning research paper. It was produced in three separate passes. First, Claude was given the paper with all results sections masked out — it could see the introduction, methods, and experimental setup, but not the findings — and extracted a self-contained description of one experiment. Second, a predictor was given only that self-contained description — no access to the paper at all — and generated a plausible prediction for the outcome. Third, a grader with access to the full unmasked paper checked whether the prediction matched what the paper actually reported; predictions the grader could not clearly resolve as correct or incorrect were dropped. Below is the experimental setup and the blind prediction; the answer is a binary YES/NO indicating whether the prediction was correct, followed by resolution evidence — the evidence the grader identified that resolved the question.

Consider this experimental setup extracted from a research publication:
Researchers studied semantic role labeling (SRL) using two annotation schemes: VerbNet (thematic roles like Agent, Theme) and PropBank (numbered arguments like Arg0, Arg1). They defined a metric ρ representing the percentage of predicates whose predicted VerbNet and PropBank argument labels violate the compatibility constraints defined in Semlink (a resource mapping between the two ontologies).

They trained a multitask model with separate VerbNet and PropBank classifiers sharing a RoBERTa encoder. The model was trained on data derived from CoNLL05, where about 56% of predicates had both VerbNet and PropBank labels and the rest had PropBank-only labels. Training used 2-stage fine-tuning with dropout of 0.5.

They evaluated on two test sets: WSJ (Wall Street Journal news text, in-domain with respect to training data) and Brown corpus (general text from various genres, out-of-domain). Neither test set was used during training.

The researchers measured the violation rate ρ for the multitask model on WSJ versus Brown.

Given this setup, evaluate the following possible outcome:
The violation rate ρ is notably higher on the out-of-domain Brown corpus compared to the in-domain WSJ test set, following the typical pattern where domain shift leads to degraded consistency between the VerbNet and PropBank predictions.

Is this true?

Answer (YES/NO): YES